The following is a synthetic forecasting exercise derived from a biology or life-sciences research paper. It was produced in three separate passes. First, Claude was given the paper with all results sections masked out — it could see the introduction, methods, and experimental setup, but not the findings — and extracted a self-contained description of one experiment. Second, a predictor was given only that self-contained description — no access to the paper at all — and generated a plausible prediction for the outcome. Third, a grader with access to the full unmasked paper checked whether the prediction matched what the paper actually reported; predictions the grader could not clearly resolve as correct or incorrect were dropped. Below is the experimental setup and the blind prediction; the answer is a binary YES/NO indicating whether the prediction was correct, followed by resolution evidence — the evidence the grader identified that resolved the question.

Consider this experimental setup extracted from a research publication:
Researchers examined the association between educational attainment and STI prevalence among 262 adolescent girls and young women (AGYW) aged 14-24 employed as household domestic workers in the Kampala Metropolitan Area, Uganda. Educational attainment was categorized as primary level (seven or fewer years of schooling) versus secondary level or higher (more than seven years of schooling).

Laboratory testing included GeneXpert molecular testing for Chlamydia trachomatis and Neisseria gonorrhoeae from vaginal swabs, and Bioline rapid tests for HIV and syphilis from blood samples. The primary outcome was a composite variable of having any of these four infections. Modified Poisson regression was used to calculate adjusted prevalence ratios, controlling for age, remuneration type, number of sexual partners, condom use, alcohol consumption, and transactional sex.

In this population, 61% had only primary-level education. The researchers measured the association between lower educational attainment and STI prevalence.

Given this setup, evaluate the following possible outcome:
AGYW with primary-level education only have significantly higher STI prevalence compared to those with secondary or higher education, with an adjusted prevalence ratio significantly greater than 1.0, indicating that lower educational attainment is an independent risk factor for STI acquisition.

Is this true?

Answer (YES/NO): YES